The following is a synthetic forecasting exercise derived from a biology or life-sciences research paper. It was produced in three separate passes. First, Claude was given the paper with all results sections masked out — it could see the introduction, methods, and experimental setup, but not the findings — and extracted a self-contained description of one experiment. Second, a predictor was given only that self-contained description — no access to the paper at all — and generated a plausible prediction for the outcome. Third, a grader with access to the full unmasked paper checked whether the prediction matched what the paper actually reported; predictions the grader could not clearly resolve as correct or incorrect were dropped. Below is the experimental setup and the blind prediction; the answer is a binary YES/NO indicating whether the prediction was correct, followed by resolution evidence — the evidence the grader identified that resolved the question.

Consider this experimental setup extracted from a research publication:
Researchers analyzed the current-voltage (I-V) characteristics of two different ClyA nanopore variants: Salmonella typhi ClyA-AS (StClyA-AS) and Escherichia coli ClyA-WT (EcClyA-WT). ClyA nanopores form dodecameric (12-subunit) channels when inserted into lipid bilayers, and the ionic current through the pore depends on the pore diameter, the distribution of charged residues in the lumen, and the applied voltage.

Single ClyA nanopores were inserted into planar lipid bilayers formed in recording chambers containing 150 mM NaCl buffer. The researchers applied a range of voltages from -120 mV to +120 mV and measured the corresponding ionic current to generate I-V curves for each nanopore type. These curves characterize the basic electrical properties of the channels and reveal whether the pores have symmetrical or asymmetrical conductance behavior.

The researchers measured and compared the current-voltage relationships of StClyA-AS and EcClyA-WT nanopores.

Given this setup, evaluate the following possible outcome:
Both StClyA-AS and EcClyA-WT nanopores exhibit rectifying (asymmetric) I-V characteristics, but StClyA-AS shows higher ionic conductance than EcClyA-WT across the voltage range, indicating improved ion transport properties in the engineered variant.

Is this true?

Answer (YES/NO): NO